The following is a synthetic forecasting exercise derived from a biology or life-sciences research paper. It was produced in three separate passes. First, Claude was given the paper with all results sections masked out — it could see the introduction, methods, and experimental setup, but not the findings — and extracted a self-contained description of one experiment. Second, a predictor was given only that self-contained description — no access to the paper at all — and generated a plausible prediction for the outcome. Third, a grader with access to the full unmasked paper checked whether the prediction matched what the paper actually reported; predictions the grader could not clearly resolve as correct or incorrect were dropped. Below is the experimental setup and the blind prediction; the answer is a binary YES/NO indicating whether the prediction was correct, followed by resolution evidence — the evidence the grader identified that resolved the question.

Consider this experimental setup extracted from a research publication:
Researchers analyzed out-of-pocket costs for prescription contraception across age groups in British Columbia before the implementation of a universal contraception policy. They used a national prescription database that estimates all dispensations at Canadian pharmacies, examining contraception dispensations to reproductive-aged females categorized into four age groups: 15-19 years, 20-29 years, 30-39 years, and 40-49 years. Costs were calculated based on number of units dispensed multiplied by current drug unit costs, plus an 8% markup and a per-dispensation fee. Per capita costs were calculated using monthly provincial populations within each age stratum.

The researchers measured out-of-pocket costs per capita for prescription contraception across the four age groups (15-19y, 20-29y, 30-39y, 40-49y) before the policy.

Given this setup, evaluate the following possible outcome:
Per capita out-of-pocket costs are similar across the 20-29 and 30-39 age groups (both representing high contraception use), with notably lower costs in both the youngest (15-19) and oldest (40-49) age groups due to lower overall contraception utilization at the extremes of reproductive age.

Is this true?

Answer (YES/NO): NO